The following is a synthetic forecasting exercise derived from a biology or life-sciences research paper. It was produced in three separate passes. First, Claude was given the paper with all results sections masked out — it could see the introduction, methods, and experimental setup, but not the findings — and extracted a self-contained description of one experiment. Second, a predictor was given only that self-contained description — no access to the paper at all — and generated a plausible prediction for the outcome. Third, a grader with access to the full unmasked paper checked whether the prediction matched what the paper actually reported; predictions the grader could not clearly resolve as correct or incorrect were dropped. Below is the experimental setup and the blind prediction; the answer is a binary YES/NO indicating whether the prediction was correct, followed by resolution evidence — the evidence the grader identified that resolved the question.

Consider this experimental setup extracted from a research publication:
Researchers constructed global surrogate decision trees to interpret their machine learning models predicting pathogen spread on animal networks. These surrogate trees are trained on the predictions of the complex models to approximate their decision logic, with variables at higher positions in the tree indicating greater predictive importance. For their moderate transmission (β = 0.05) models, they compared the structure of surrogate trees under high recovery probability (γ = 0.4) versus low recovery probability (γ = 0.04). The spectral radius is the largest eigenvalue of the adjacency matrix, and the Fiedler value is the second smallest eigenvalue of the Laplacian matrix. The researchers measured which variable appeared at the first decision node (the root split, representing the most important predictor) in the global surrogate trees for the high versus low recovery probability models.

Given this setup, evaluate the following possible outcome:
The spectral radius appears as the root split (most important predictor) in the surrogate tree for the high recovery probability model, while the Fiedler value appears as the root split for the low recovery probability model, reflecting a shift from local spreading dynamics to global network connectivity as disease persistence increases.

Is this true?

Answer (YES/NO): NO